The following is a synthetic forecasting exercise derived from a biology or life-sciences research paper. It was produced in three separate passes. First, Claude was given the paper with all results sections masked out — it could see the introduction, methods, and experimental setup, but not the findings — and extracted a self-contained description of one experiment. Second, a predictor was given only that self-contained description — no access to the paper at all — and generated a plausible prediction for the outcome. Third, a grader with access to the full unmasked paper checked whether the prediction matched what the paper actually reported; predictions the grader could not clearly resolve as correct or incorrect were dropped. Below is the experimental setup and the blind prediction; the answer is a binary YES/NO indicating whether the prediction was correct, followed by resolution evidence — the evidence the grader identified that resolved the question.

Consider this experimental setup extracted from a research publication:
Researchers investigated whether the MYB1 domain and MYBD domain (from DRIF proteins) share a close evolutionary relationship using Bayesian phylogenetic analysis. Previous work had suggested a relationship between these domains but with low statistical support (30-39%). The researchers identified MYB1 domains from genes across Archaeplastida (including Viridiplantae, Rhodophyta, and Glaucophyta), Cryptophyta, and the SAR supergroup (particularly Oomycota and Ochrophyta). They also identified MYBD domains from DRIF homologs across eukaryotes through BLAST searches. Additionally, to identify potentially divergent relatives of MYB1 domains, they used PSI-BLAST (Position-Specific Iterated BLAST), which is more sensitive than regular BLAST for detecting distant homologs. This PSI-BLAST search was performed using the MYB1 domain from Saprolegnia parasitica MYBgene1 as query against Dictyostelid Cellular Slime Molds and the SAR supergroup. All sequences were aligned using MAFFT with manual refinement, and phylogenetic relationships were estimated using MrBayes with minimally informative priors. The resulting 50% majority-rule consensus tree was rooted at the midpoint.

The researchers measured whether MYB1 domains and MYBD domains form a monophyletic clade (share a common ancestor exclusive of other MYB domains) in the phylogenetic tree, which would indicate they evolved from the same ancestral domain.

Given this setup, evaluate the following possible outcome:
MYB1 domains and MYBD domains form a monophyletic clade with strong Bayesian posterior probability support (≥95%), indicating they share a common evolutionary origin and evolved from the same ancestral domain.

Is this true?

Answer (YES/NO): NO